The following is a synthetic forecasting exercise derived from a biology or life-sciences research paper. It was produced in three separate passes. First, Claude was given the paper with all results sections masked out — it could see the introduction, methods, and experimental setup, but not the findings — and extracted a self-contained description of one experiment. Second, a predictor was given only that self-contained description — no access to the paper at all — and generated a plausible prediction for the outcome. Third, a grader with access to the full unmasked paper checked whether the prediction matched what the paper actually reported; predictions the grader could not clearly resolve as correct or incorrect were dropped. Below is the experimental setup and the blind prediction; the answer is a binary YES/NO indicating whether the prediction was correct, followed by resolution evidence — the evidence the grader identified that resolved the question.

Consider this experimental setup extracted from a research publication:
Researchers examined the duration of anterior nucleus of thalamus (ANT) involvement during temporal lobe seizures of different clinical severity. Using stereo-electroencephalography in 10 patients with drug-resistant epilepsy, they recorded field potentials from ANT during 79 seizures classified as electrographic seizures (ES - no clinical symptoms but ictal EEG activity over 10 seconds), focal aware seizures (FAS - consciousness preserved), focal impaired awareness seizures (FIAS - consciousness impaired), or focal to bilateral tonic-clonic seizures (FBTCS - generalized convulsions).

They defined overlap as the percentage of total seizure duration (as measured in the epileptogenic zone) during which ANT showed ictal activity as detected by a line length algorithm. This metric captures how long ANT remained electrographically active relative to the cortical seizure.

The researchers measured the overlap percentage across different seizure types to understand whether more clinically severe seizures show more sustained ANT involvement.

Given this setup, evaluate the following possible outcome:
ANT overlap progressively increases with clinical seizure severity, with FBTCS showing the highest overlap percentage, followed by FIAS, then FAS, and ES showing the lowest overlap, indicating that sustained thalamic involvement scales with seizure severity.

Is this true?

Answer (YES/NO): NO